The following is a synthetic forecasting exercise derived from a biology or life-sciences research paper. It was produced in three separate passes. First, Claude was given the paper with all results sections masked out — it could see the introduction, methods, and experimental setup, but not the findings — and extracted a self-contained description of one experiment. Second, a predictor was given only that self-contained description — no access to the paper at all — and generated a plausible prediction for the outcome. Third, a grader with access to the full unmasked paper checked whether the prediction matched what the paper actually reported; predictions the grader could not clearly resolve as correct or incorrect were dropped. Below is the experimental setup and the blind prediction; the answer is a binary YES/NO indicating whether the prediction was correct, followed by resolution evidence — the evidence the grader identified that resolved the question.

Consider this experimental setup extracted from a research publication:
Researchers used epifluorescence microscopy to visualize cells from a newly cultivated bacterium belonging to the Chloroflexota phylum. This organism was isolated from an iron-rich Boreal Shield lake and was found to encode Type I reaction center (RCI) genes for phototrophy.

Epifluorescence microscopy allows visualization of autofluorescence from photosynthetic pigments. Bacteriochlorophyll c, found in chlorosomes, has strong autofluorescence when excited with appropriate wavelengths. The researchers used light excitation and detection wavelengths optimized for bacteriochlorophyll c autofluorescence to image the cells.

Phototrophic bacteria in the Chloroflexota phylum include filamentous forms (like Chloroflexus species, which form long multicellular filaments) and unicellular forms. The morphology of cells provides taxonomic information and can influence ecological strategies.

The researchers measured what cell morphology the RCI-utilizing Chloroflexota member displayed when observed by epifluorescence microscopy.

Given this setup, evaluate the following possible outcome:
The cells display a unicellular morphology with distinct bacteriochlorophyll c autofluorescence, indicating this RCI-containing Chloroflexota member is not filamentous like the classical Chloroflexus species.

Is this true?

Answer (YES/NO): NO